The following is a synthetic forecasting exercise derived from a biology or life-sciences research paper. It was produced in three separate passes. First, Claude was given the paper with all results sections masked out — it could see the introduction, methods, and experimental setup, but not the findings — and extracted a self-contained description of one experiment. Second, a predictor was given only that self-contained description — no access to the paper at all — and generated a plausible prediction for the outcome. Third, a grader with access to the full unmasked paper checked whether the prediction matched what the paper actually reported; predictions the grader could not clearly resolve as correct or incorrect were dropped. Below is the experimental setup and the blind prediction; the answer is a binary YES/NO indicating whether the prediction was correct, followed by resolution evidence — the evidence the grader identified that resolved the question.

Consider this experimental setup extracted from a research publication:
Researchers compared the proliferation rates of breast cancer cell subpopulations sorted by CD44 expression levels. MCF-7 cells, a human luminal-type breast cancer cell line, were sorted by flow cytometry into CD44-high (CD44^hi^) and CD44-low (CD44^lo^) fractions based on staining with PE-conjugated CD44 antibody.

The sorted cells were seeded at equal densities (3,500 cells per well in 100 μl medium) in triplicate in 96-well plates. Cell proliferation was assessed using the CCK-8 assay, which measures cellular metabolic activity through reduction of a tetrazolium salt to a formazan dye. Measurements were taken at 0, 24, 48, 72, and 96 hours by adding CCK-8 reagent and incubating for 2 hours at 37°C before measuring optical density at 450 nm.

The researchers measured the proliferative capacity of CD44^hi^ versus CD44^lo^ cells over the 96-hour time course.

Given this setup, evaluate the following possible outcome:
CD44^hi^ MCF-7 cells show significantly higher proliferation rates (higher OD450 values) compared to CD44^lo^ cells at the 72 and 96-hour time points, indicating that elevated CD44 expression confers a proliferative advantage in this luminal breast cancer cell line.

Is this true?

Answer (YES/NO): YES